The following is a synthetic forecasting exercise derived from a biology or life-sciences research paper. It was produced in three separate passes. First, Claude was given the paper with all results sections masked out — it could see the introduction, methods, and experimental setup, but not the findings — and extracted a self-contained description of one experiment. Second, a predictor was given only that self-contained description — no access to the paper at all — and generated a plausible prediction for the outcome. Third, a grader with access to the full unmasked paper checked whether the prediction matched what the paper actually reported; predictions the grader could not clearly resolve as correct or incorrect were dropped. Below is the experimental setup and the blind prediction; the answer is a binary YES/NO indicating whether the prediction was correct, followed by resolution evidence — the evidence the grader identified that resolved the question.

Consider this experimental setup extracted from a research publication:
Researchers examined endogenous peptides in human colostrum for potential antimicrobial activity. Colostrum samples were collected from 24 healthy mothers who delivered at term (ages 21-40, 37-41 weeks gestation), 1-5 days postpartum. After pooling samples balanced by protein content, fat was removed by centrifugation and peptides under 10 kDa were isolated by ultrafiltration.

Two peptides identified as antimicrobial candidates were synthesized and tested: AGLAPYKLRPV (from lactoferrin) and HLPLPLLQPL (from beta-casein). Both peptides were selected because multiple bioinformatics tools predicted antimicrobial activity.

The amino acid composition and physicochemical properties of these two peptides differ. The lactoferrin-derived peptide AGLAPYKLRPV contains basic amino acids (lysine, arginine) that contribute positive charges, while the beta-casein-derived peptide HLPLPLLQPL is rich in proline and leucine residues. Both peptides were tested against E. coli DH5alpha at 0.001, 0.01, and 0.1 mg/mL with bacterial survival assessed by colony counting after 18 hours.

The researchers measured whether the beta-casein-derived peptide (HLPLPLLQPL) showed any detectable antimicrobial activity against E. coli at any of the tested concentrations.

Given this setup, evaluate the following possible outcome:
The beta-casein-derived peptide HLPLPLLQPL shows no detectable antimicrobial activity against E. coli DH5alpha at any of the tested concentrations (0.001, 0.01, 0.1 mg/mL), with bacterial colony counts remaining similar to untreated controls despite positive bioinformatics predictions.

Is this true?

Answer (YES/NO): NO